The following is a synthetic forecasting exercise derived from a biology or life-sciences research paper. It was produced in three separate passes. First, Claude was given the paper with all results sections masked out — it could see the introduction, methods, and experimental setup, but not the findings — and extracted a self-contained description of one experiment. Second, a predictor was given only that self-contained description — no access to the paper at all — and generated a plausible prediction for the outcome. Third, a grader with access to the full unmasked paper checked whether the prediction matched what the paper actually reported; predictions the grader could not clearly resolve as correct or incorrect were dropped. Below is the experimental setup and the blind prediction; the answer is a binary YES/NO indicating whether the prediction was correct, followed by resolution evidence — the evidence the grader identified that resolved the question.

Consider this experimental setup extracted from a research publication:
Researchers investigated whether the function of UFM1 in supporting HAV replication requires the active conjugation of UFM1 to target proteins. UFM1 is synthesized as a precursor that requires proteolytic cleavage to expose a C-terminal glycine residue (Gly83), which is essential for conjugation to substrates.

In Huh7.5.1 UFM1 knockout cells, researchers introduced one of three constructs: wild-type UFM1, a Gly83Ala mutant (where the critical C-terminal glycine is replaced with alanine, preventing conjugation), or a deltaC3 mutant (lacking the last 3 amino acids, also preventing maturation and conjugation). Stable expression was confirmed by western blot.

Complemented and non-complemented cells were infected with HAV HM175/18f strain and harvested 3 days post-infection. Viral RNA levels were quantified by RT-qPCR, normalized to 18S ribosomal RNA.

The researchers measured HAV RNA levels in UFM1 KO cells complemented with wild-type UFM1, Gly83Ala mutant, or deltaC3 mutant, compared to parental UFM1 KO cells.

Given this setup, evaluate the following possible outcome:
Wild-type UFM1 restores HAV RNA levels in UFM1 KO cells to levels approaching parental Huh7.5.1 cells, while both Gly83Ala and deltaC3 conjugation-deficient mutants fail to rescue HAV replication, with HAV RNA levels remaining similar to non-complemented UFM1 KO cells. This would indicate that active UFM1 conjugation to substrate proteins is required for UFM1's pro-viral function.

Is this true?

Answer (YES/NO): NO